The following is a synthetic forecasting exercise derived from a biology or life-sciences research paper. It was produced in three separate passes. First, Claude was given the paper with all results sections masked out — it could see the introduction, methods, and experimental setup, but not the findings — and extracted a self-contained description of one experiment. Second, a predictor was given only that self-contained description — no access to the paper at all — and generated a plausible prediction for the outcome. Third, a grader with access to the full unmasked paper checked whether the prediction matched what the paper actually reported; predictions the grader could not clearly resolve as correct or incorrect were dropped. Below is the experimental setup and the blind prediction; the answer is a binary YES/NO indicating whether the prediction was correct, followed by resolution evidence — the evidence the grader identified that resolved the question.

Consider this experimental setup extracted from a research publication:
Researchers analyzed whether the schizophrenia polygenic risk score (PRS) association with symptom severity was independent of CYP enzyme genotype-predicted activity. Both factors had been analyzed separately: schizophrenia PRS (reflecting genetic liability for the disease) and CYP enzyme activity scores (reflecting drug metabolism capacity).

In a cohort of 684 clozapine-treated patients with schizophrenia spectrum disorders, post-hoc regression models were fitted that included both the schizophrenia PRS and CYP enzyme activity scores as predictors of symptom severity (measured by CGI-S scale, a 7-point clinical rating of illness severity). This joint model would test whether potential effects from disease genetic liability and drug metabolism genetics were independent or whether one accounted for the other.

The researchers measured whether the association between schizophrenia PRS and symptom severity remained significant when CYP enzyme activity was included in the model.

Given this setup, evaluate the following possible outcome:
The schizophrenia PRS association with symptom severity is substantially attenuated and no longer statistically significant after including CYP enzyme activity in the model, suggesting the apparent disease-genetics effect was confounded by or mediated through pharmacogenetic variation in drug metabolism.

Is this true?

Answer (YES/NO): NO